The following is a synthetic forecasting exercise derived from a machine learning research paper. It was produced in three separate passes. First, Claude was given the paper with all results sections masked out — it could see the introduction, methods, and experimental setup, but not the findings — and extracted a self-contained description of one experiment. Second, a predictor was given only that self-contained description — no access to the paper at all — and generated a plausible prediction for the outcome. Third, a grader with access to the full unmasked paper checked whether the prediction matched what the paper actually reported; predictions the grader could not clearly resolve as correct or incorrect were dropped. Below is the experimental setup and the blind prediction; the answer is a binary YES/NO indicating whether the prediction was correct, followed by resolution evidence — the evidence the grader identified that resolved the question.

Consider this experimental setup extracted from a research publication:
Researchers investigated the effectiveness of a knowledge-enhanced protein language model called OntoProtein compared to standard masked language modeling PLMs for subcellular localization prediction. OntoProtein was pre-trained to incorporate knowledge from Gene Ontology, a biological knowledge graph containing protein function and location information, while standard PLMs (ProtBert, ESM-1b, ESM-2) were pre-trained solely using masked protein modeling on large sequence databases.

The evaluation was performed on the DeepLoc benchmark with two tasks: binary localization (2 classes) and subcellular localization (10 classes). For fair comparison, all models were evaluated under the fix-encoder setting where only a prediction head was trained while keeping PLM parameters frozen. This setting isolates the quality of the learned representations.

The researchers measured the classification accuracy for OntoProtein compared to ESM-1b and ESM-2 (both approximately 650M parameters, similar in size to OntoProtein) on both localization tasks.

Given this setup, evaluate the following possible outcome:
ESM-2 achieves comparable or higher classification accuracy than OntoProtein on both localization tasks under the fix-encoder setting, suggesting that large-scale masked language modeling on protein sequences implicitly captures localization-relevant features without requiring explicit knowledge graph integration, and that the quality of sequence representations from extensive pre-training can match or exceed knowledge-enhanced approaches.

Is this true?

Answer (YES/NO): YES